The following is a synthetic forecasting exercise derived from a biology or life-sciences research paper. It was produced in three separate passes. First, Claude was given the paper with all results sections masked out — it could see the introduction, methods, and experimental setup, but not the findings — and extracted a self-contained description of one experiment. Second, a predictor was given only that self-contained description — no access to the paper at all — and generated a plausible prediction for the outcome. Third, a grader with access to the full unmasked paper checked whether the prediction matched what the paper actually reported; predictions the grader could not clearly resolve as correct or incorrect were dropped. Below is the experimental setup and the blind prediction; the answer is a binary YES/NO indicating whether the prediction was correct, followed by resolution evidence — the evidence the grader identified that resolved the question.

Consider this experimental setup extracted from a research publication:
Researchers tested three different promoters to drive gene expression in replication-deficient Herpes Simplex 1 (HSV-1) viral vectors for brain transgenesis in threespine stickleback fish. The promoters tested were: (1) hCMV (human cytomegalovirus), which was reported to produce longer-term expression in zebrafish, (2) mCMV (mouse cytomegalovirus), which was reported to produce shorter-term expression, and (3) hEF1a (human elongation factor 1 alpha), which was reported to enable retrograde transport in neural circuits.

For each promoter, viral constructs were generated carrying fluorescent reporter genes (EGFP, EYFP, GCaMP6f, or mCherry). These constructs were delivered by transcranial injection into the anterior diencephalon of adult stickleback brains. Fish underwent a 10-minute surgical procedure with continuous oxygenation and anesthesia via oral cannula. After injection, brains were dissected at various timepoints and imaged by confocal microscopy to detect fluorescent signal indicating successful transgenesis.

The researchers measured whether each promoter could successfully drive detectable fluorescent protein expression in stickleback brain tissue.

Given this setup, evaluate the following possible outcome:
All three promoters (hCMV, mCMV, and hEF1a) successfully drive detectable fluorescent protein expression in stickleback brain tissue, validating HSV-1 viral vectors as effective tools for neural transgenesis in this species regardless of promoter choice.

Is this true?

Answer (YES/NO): NO